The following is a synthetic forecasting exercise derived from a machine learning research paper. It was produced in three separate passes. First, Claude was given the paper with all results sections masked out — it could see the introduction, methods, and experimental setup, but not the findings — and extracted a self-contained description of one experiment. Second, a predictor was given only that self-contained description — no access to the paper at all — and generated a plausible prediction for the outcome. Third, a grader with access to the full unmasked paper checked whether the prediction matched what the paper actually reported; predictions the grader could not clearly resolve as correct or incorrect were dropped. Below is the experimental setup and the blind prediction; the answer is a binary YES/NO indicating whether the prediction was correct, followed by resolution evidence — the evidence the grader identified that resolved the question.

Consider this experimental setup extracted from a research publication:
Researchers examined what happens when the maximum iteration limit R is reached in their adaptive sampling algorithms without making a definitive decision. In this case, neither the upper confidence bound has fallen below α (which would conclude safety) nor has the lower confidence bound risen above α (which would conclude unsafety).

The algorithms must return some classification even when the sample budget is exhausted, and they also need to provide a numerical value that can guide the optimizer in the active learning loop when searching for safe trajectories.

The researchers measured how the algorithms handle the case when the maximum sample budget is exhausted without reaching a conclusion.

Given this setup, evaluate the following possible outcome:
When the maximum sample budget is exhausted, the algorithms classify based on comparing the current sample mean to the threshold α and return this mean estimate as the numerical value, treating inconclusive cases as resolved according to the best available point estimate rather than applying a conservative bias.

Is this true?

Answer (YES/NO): NO